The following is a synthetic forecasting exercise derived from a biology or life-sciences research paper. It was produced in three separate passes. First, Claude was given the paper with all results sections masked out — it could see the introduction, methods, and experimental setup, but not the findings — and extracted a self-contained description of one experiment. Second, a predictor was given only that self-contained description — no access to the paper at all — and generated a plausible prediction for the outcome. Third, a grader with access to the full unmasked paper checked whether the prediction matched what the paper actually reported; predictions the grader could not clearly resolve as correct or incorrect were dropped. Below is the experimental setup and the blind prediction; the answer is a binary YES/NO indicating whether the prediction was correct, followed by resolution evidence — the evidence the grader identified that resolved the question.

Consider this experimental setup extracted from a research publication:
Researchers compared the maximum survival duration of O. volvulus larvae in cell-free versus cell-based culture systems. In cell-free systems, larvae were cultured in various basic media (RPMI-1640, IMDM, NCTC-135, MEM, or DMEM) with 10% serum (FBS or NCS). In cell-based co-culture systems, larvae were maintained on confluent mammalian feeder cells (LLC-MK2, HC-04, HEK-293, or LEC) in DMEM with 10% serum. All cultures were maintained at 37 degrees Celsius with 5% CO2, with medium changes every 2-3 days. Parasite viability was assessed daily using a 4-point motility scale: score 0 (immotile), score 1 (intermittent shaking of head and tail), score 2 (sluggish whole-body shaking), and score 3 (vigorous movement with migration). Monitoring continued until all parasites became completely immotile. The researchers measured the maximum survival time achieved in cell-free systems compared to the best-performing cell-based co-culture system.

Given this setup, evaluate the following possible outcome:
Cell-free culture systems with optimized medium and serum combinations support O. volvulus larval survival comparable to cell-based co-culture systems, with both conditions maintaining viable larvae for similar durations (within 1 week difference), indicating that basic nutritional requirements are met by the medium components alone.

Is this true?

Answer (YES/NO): NO